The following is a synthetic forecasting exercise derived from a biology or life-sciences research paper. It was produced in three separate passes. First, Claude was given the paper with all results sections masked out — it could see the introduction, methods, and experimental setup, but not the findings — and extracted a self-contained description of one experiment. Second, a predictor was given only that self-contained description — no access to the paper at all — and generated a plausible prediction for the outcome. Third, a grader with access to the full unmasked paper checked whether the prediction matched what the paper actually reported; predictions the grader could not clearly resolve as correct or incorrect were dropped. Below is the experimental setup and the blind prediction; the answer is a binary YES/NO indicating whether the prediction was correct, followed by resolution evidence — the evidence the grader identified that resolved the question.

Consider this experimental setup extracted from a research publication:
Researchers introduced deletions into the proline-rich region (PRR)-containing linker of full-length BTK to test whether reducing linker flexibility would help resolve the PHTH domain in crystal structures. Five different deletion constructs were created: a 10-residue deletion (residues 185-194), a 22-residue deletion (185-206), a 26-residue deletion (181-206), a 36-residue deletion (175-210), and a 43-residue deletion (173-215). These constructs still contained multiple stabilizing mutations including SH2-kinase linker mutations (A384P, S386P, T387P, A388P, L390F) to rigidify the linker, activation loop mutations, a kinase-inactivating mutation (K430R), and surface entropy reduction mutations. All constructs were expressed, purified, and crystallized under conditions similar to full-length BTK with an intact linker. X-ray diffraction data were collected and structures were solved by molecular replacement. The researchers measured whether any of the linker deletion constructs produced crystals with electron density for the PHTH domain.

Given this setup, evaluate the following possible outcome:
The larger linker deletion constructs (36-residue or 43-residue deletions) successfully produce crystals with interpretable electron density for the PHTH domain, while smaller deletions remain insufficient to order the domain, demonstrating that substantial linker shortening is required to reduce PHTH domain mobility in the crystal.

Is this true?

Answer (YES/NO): NO